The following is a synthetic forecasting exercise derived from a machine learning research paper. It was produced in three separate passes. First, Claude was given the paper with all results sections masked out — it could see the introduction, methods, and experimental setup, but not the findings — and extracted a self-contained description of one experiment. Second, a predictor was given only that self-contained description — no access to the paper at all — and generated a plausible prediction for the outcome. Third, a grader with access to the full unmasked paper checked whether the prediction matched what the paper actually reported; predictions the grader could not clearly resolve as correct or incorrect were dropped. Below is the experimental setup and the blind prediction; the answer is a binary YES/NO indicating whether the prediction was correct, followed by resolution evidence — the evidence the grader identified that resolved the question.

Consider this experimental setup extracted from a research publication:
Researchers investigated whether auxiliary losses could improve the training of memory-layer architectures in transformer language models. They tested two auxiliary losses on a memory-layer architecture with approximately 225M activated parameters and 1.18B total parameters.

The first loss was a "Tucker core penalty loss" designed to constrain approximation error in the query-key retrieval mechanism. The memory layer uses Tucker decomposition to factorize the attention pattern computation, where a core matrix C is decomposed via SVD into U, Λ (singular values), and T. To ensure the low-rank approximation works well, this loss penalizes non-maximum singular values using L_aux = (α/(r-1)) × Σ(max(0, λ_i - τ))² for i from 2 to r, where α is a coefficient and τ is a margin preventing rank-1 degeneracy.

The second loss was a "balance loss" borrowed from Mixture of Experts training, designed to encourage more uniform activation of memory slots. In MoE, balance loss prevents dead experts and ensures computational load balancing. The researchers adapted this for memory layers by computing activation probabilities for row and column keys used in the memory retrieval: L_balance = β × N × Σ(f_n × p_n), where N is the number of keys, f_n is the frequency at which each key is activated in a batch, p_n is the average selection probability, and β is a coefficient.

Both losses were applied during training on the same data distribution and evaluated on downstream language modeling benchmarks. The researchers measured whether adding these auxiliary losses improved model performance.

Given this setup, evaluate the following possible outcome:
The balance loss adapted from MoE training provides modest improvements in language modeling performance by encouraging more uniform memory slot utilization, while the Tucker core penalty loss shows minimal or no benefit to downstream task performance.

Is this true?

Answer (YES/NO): NO